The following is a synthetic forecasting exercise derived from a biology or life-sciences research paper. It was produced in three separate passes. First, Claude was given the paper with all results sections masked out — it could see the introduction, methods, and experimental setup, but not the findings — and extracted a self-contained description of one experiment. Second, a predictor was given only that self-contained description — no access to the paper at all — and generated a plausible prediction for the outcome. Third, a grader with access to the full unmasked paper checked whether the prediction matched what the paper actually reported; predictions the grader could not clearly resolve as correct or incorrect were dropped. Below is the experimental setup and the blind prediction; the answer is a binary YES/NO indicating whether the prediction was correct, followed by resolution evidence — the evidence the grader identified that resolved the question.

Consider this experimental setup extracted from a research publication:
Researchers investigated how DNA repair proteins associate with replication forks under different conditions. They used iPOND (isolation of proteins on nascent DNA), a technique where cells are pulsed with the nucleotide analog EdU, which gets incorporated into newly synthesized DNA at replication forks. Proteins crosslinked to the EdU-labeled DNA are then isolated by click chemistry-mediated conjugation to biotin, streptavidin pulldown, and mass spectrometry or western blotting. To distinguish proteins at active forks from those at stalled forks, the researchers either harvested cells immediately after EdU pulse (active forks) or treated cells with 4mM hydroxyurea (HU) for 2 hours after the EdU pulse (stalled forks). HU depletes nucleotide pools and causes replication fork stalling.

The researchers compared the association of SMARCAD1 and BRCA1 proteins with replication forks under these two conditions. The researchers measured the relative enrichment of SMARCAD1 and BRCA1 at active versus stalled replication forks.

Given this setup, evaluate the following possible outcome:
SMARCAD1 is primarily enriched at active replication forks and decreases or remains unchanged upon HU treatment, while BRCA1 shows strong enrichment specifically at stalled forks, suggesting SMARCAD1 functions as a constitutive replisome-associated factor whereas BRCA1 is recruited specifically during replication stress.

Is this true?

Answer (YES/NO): YES